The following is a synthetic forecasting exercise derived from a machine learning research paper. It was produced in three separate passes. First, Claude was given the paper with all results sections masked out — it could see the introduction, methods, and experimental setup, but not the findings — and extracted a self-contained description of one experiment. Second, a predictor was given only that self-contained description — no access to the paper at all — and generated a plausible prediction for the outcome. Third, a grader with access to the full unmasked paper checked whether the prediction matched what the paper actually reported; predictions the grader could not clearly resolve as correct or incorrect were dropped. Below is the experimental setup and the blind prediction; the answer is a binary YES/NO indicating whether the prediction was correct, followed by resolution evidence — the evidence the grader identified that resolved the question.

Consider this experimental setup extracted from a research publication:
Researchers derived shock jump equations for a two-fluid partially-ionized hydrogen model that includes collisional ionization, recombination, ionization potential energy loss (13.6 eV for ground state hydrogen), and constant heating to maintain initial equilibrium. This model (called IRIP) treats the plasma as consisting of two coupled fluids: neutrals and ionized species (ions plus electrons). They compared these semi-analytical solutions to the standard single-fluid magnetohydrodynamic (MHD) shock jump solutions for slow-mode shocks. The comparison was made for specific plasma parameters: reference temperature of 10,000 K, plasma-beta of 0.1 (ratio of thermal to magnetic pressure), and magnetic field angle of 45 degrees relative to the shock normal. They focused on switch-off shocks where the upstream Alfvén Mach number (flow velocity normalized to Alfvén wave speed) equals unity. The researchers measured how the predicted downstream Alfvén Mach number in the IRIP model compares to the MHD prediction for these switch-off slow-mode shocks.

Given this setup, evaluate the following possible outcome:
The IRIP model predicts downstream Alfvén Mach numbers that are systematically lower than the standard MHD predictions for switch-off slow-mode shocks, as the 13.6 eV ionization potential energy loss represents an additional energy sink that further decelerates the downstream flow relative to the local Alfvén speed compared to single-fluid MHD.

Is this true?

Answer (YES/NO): YES